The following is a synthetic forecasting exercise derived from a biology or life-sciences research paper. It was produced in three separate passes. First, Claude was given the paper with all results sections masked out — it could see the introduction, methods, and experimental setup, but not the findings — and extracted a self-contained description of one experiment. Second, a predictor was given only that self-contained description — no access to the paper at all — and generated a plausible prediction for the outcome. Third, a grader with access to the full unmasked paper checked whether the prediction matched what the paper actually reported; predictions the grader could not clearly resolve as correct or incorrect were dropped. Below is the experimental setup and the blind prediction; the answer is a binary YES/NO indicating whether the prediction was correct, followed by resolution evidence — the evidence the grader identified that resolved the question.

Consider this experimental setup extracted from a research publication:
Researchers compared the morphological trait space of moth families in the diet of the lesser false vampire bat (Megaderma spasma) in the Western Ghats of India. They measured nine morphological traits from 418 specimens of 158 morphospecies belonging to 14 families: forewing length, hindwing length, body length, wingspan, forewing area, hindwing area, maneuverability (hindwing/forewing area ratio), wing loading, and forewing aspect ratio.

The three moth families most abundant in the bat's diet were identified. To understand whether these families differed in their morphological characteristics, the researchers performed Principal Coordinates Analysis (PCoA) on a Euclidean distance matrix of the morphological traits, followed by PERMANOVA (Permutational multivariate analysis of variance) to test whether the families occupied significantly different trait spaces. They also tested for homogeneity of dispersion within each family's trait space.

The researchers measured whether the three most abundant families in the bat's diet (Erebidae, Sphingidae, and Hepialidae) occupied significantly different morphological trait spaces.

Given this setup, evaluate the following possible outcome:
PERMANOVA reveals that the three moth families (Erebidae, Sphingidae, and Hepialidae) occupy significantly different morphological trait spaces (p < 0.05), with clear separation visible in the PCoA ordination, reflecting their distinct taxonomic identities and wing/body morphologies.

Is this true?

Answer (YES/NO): YES